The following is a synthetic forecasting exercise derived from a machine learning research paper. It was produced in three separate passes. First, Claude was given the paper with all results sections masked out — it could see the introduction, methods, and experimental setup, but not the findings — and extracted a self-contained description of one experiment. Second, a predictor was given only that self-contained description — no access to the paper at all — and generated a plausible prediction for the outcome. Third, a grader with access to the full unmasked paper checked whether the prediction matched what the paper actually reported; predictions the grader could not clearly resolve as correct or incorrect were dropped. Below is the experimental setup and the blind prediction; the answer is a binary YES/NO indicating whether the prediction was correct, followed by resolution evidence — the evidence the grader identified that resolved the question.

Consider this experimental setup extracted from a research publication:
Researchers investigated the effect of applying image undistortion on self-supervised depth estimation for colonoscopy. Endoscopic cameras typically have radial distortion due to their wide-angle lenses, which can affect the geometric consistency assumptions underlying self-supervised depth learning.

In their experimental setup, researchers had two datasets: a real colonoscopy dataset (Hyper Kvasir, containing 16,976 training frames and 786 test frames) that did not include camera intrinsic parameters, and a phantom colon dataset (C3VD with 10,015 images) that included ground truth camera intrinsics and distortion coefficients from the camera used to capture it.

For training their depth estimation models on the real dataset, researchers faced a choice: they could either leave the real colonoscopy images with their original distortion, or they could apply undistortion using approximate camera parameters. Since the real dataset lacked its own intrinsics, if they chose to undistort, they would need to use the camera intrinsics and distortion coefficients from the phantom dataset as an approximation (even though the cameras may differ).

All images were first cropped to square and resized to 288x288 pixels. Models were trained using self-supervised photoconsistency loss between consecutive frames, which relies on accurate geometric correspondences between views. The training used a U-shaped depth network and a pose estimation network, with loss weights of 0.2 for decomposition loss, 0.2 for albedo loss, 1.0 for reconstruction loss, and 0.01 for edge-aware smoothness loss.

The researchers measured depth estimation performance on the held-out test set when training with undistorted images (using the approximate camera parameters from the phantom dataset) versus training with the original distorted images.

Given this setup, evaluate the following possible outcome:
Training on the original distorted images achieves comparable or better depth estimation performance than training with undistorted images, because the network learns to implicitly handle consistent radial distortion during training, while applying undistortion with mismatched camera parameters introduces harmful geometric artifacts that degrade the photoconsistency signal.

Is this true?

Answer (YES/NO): NO